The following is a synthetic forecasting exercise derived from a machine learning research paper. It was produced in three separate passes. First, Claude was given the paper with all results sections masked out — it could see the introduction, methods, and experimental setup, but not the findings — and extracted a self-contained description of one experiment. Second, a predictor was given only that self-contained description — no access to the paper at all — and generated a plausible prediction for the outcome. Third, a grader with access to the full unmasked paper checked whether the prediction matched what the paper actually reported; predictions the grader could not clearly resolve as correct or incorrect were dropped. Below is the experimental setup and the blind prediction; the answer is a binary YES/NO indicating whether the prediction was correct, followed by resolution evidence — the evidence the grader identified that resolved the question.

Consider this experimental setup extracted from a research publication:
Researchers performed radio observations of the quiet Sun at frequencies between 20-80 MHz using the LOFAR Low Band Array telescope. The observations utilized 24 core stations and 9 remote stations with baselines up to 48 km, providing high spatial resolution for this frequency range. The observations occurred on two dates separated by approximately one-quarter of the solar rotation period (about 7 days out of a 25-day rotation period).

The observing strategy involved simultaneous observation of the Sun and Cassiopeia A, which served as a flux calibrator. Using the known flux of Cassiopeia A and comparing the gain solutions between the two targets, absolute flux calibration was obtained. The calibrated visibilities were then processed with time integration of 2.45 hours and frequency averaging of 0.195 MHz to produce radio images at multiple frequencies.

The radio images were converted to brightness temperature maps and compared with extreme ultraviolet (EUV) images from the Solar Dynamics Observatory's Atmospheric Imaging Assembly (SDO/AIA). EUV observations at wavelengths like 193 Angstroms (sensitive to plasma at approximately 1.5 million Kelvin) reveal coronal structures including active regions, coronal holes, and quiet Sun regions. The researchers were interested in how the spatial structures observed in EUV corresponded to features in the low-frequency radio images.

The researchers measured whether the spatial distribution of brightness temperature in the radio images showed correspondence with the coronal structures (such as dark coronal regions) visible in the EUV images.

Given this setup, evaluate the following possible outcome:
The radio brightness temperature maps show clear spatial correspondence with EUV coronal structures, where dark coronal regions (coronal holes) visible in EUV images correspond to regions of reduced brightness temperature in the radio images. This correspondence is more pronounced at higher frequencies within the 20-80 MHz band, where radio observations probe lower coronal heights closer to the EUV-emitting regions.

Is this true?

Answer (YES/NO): NO